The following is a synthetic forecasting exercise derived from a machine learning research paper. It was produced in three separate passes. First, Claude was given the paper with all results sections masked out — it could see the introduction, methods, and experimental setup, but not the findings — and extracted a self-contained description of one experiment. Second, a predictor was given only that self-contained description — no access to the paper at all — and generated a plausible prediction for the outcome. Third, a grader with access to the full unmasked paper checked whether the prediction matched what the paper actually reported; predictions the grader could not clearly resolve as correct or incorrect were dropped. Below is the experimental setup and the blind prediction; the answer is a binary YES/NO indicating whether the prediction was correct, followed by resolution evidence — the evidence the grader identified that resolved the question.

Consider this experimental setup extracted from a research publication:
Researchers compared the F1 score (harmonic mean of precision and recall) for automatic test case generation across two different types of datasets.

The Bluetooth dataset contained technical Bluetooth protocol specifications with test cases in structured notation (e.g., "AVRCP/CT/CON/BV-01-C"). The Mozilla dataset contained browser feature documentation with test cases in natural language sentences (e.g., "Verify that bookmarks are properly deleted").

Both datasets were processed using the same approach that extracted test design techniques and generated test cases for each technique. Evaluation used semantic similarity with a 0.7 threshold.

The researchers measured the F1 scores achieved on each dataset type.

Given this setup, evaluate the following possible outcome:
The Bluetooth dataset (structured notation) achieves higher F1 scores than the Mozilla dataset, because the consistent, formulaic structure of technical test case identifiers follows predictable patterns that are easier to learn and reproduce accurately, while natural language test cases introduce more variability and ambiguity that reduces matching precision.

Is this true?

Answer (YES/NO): YES